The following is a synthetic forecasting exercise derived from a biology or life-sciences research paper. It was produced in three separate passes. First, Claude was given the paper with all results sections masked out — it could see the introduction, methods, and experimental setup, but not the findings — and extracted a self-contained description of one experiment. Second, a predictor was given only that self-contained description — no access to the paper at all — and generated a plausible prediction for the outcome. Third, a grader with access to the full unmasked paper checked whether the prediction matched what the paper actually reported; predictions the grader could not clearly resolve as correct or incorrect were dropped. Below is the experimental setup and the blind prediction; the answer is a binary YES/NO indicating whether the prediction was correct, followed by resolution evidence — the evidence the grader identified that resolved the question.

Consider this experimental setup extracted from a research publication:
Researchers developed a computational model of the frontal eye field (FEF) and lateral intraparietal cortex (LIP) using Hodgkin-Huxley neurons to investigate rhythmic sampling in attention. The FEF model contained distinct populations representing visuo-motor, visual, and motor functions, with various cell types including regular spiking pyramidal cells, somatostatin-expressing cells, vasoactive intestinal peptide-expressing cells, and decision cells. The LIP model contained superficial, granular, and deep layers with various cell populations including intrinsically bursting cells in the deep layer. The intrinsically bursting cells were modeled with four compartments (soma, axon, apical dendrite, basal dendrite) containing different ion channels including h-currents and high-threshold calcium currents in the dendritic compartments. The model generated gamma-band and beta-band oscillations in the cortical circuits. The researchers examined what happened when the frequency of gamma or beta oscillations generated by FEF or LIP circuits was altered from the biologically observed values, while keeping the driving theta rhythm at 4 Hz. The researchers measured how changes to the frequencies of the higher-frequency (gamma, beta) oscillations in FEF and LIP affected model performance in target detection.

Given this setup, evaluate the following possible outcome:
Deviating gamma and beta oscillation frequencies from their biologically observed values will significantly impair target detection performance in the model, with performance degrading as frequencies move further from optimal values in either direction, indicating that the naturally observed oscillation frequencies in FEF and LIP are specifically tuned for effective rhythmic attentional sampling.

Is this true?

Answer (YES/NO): YES